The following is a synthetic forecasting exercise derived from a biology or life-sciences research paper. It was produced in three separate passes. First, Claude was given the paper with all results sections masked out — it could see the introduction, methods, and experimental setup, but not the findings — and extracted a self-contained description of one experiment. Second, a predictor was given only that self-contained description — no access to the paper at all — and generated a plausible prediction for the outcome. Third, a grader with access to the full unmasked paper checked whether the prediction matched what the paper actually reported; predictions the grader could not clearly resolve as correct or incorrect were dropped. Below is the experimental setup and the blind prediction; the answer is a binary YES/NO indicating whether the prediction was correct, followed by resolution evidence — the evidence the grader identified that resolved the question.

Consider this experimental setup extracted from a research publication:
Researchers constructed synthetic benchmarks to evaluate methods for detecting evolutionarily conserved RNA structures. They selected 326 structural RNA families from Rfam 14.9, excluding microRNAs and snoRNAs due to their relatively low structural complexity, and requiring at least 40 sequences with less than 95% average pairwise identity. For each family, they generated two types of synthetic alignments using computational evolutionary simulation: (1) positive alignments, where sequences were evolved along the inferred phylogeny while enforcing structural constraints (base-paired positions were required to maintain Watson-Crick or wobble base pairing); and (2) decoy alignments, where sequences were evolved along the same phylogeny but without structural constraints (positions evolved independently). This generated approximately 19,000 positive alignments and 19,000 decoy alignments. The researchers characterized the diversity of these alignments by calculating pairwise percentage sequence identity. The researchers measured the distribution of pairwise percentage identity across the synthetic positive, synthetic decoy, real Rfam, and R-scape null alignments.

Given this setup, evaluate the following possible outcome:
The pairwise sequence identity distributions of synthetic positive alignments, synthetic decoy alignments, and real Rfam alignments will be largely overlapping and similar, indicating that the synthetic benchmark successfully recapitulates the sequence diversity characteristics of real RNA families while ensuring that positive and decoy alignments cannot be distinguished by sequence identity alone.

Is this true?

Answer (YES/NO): YES